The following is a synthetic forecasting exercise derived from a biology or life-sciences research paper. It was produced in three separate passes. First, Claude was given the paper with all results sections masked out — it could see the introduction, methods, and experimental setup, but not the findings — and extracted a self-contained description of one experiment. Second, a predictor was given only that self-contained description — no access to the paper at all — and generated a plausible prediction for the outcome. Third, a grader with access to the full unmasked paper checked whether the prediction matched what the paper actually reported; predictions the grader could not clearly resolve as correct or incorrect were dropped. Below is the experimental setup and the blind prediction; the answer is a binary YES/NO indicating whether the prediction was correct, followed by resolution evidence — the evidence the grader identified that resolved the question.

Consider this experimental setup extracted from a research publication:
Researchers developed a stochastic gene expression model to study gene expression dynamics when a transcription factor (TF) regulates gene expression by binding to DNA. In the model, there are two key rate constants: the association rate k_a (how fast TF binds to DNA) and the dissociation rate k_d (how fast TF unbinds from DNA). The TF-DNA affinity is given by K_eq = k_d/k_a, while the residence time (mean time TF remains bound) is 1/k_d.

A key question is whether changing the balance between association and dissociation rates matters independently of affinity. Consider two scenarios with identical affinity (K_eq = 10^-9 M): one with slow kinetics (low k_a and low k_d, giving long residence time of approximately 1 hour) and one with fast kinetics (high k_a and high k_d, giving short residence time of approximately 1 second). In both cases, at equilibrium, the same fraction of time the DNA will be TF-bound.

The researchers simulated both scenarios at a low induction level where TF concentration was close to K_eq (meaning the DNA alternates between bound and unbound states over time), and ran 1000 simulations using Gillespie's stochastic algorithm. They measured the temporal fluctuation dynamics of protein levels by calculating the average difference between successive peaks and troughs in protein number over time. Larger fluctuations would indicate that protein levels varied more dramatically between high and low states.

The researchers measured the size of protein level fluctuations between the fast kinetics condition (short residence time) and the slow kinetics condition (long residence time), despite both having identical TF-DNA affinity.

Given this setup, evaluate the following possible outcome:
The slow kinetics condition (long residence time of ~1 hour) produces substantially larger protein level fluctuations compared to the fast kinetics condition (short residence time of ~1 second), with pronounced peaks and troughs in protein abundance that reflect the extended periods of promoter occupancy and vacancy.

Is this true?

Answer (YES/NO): YES